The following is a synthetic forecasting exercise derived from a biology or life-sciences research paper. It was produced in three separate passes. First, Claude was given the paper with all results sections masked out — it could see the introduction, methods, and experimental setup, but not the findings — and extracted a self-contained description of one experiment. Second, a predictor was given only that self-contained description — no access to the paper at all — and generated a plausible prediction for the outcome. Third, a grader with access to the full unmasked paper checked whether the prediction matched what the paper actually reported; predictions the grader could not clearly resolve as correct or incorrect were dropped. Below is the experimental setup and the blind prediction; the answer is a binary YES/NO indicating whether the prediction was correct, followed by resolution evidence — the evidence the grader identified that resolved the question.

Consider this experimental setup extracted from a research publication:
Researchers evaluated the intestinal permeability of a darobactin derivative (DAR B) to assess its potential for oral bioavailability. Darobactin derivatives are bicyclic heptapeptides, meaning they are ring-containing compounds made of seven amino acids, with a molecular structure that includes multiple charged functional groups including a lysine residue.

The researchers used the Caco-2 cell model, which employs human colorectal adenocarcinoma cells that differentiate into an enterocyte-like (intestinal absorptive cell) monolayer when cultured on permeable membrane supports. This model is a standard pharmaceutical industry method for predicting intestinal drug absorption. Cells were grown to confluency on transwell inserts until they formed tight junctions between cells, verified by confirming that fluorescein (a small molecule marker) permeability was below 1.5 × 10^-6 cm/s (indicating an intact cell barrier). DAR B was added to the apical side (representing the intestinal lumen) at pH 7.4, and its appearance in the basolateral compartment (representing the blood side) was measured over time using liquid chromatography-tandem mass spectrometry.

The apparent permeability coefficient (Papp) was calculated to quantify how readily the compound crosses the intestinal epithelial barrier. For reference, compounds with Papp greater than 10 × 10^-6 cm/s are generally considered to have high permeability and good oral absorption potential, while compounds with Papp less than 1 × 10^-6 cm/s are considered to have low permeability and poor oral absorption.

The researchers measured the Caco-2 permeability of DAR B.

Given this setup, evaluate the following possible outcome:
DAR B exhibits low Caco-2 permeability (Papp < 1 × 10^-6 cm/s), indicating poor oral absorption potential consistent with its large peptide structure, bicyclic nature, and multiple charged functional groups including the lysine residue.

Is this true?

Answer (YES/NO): YES